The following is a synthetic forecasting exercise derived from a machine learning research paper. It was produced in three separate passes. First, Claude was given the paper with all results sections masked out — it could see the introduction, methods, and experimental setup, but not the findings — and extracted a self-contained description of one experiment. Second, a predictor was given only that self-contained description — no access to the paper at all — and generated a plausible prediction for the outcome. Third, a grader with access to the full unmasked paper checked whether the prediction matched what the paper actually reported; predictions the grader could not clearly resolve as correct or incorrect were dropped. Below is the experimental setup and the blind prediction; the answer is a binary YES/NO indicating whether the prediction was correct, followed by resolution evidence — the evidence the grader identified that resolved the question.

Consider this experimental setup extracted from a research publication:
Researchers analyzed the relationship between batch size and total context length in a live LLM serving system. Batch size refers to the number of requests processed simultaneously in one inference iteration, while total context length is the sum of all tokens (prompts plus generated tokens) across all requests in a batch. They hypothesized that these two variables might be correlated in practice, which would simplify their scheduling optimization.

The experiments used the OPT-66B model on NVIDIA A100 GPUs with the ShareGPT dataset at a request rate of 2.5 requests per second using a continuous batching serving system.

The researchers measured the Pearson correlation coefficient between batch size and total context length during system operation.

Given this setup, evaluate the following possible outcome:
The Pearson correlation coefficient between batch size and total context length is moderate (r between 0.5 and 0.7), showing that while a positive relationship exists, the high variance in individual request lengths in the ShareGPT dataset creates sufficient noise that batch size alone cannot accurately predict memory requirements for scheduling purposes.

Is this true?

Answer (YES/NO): NO